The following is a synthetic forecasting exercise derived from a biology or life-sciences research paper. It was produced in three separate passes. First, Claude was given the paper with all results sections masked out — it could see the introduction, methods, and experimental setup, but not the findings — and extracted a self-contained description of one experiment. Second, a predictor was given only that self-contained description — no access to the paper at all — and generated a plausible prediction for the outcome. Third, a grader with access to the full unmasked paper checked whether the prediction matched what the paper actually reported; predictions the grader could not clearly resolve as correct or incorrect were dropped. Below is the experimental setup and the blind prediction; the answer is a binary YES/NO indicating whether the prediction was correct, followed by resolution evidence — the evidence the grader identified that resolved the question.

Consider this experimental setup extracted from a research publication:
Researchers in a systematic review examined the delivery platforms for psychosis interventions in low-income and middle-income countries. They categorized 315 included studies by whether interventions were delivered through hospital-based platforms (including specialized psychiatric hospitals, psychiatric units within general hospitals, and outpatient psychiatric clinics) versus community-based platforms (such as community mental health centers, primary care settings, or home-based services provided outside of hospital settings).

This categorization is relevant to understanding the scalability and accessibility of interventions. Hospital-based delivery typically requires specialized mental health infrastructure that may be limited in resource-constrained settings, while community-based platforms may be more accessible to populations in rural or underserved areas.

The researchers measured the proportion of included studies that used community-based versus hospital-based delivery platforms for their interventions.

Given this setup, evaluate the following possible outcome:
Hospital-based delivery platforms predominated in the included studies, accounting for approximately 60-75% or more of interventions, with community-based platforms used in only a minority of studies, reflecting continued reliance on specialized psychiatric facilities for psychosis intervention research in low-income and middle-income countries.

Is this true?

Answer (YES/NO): YES